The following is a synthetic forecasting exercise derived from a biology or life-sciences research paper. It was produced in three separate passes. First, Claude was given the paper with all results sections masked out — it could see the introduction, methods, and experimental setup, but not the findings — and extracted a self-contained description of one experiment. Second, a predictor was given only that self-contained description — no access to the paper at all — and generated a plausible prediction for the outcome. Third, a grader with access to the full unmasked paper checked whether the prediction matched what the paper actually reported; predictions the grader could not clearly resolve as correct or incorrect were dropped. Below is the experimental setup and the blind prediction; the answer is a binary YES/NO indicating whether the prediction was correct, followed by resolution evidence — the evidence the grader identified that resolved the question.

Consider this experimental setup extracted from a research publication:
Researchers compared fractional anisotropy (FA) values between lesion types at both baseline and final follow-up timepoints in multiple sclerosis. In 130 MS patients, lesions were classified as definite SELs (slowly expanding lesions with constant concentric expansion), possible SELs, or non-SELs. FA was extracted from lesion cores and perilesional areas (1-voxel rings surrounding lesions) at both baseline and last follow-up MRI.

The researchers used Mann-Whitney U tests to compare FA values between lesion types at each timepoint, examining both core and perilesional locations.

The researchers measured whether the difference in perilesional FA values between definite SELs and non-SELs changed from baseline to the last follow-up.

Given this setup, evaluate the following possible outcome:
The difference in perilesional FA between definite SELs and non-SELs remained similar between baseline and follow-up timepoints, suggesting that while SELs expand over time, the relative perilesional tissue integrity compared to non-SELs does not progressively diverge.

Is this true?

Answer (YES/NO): NO